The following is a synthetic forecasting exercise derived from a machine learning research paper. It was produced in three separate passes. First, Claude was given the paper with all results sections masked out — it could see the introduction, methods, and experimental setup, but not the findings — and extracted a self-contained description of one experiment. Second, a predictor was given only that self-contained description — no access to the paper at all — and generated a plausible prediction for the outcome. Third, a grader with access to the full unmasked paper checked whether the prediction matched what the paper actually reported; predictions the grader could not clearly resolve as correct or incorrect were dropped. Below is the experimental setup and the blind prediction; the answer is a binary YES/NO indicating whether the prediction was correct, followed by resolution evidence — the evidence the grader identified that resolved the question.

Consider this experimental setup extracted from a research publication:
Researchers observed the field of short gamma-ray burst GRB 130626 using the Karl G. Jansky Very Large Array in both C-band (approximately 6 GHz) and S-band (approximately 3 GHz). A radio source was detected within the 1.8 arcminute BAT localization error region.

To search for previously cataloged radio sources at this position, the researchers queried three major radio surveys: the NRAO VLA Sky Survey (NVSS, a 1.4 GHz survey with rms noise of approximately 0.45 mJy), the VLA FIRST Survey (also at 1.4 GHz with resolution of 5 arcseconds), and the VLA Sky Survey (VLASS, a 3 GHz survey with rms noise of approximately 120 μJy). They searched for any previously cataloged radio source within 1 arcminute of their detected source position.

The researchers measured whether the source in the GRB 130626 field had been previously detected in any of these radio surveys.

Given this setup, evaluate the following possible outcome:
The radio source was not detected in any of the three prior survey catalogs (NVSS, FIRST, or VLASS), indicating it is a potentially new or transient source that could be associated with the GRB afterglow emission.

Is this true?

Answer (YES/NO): YES